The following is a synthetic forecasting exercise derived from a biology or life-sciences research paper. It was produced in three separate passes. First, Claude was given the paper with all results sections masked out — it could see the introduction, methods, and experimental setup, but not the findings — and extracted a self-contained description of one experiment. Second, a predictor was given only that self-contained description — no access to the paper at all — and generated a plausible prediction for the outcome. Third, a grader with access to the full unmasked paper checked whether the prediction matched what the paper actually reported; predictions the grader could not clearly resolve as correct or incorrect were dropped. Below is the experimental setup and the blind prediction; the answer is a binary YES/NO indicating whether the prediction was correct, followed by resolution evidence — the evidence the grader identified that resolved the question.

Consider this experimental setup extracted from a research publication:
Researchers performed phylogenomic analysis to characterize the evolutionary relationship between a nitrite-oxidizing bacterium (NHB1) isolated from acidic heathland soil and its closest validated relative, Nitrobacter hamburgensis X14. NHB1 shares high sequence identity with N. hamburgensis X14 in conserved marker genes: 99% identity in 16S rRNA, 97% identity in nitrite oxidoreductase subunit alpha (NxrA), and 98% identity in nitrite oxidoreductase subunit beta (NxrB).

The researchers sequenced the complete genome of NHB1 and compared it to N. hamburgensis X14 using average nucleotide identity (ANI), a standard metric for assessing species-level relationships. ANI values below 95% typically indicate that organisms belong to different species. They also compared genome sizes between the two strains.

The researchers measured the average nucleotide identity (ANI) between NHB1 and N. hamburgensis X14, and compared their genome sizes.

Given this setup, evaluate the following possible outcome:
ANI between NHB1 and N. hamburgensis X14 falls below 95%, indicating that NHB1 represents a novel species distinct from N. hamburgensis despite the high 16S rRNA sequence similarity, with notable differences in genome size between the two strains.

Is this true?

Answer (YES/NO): YES